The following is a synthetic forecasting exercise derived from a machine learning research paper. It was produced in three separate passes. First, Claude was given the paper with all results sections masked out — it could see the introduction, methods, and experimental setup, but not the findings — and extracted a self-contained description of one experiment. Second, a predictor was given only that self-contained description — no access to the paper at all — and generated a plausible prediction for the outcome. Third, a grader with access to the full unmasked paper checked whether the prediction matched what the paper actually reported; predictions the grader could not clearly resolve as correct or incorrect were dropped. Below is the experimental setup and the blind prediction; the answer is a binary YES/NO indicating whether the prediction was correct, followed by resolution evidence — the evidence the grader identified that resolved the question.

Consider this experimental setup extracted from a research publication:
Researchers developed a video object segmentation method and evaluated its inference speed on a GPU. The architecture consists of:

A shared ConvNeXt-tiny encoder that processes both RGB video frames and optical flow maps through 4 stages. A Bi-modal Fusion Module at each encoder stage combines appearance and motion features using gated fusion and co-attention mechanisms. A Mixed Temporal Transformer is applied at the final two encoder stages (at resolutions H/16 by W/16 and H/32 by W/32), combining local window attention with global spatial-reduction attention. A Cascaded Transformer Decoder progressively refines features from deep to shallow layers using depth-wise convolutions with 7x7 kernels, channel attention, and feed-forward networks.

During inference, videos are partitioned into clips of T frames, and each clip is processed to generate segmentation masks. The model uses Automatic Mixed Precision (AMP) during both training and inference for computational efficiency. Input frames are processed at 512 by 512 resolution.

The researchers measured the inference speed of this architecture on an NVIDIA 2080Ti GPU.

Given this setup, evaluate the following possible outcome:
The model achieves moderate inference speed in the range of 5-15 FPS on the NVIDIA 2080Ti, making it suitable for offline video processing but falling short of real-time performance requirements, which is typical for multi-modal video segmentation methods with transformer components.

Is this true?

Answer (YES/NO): NO